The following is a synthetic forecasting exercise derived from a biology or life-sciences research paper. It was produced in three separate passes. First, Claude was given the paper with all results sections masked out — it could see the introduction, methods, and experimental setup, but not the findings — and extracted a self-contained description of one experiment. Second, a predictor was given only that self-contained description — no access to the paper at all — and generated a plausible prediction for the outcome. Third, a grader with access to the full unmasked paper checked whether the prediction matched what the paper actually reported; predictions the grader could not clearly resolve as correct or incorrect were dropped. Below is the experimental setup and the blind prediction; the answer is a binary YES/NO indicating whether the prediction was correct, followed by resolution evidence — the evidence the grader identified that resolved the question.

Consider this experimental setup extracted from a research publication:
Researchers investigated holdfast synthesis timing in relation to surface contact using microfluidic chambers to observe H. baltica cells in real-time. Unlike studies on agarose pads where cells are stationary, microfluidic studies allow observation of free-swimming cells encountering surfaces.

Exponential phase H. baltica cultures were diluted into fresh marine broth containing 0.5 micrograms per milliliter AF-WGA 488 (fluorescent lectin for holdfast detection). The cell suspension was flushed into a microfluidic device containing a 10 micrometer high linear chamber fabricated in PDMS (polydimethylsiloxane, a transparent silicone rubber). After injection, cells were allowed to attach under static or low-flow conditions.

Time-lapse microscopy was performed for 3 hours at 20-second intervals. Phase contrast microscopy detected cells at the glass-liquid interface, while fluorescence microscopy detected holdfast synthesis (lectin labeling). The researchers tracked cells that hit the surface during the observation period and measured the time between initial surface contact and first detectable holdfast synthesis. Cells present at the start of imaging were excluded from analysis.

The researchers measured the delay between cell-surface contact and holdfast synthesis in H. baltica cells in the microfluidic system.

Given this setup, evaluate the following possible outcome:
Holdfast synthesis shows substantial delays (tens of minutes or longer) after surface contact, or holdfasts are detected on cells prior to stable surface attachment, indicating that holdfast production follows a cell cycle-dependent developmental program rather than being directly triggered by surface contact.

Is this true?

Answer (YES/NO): NO